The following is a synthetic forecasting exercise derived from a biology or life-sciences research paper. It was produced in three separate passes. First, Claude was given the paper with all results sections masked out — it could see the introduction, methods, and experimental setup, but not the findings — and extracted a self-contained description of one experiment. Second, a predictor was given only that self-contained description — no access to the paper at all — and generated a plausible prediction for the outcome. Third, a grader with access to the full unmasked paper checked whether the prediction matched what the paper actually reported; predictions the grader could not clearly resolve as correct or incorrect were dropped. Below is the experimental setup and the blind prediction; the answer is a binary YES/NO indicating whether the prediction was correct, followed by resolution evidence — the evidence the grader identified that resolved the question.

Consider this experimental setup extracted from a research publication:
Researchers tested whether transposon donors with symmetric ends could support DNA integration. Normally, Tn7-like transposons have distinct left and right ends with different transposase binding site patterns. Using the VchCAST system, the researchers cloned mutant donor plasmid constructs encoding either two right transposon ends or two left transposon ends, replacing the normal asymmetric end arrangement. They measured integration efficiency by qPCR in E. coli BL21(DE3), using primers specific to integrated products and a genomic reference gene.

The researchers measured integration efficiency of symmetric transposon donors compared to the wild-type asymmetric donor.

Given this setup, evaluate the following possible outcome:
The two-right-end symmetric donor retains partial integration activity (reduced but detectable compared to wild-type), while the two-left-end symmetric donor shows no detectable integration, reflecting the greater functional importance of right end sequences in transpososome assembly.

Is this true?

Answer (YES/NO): NO